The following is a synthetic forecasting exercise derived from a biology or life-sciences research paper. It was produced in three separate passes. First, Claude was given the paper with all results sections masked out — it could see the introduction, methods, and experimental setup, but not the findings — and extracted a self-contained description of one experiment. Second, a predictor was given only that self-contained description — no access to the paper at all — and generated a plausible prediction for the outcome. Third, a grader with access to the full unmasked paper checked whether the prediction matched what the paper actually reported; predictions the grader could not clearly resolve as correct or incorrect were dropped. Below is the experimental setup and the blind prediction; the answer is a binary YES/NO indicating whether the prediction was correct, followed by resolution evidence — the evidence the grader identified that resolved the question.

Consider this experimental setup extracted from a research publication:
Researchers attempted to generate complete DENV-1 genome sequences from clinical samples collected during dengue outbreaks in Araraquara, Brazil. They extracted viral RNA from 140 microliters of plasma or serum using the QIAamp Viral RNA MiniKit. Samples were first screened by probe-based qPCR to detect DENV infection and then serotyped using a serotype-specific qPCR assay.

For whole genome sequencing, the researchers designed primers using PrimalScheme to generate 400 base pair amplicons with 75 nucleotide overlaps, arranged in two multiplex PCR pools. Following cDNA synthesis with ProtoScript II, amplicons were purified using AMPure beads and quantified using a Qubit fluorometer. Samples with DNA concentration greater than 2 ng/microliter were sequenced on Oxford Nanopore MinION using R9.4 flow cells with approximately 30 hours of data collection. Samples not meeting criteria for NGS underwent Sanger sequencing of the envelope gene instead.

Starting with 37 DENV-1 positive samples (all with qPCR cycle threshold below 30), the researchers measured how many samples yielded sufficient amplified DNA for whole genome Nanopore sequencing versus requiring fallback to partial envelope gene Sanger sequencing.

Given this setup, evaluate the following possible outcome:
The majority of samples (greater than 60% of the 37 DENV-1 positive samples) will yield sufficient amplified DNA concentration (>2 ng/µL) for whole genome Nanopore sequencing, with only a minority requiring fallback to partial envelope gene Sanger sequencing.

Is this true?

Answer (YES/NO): YES